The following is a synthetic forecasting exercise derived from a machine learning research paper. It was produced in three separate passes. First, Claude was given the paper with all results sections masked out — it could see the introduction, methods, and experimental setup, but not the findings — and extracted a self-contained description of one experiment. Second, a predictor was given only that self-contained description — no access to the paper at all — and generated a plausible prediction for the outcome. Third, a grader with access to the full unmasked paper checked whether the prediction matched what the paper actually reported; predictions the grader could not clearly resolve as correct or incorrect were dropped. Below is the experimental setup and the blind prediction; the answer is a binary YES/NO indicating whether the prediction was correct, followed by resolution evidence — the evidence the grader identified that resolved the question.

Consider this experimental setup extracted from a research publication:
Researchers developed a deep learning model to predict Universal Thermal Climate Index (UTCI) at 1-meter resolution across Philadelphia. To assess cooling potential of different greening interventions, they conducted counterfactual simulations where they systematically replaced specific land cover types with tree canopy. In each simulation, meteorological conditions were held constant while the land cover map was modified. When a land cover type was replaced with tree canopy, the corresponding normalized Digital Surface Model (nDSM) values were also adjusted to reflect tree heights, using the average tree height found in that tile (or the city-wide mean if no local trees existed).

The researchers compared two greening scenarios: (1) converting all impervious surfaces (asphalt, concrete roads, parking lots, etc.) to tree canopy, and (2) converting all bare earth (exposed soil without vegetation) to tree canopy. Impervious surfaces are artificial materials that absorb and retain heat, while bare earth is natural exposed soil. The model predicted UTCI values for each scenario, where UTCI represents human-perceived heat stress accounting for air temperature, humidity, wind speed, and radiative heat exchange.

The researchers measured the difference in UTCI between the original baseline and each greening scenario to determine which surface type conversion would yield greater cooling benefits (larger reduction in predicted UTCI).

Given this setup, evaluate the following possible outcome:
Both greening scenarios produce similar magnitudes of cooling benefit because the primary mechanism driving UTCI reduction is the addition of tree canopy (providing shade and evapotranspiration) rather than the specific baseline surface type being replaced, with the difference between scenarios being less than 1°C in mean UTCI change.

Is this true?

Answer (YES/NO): YES